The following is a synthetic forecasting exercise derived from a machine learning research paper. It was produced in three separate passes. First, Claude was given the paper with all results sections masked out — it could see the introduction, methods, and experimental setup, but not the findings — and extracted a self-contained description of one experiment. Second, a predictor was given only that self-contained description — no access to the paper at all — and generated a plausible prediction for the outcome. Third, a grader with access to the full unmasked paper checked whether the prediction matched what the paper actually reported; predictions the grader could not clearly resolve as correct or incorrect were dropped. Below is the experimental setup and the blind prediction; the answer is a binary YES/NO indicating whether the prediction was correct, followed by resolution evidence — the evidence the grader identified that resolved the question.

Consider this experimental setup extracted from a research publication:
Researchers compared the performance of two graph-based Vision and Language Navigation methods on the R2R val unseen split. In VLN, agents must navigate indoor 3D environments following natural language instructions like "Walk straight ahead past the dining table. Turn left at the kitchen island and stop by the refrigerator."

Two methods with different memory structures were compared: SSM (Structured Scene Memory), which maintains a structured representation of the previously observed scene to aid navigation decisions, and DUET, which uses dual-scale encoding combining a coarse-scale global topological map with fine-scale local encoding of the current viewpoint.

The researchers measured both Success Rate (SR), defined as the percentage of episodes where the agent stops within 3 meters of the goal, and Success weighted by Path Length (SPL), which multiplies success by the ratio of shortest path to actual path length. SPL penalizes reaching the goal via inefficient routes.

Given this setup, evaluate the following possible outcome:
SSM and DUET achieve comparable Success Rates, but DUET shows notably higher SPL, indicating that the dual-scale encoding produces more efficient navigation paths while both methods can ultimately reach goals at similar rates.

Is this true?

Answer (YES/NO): NO